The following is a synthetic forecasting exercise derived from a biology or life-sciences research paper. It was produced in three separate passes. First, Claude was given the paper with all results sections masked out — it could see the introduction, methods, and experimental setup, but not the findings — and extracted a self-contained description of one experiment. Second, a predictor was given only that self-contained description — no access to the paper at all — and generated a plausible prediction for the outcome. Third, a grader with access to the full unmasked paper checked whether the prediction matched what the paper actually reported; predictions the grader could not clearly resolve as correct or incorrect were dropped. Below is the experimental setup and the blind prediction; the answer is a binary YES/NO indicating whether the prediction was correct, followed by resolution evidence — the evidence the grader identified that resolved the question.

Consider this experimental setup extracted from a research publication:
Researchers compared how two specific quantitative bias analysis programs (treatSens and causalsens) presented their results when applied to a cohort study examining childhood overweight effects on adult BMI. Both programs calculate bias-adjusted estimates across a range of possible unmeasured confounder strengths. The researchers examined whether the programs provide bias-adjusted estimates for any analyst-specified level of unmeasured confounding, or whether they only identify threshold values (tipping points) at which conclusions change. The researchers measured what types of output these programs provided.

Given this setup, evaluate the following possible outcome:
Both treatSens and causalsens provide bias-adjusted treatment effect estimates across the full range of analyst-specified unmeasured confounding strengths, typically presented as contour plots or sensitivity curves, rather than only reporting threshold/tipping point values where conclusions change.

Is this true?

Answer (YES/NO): YES